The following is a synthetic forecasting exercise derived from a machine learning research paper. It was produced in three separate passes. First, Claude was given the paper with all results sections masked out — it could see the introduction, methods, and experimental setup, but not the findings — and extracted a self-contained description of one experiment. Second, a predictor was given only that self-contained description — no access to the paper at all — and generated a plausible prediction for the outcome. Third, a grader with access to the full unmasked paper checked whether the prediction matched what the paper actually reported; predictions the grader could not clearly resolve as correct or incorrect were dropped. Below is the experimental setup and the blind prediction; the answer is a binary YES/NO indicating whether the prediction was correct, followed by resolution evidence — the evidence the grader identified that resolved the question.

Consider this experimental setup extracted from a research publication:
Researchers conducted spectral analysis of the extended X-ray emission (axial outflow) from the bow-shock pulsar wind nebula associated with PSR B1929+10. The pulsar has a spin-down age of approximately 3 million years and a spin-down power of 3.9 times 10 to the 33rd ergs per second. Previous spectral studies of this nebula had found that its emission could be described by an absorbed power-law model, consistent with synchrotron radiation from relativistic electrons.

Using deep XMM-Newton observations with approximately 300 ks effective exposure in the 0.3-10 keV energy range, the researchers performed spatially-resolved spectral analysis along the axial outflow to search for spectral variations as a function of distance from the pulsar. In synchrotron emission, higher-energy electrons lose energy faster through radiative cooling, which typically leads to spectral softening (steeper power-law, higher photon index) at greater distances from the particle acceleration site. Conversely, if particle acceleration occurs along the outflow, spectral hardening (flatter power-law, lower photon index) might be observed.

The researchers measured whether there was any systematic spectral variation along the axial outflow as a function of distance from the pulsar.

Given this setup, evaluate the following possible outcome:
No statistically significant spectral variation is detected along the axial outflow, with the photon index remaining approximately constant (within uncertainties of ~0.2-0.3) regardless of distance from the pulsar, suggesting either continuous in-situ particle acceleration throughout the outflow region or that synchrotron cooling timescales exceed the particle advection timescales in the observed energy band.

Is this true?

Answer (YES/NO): NO